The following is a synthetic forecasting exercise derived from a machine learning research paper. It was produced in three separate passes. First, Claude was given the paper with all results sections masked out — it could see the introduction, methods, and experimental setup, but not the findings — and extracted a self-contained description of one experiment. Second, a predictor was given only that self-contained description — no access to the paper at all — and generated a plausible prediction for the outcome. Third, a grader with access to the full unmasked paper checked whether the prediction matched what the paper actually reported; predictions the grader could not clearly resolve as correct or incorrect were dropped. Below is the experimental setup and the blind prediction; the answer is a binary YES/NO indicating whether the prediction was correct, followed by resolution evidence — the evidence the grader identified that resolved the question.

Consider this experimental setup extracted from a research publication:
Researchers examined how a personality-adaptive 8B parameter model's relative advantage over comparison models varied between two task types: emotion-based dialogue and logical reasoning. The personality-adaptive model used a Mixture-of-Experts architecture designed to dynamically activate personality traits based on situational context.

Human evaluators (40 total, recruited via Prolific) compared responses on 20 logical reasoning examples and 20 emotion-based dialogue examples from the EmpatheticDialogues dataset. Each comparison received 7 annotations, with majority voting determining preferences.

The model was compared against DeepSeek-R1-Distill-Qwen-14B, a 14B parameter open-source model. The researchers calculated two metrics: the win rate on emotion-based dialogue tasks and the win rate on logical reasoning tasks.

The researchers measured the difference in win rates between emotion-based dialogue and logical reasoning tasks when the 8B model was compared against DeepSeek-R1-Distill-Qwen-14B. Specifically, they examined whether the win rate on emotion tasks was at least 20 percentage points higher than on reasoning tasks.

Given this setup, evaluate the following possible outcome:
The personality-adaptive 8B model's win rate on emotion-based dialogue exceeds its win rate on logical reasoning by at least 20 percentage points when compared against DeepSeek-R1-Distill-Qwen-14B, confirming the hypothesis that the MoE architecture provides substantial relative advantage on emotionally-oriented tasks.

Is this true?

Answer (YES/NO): YES